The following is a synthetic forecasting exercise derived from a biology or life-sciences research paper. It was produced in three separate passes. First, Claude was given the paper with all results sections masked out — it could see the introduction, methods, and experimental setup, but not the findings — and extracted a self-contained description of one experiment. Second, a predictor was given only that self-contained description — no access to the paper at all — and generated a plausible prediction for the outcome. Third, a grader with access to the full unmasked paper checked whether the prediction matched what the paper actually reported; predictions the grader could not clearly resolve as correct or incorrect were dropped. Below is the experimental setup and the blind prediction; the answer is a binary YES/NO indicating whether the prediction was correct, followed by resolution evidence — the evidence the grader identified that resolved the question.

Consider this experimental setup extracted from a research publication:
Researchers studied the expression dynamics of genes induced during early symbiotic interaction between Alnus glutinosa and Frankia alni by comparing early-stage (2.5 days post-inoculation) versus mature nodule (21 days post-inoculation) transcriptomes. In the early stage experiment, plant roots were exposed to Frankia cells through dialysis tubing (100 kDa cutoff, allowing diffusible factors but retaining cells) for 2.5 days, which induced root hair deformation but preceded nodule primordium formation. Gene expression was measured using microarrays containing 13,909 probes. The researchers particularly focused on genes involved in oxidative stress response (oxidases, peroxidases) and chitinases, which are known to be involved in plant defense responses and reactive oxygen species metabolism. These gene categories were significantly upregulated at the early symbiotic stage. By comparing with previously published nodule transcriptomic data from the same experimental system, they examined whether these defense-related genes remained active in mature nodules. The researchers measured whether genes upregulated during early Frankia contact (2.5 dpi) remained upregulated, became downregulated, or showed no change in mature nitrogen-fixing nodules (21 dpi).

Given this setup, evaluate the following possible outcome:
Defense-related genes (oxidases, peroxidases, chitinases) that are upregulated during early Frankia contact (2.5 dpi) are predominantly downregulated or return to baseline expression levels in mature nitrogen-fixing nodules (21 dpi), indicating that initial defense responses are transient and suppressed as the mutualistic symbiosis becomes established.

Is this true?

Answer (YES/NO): YES